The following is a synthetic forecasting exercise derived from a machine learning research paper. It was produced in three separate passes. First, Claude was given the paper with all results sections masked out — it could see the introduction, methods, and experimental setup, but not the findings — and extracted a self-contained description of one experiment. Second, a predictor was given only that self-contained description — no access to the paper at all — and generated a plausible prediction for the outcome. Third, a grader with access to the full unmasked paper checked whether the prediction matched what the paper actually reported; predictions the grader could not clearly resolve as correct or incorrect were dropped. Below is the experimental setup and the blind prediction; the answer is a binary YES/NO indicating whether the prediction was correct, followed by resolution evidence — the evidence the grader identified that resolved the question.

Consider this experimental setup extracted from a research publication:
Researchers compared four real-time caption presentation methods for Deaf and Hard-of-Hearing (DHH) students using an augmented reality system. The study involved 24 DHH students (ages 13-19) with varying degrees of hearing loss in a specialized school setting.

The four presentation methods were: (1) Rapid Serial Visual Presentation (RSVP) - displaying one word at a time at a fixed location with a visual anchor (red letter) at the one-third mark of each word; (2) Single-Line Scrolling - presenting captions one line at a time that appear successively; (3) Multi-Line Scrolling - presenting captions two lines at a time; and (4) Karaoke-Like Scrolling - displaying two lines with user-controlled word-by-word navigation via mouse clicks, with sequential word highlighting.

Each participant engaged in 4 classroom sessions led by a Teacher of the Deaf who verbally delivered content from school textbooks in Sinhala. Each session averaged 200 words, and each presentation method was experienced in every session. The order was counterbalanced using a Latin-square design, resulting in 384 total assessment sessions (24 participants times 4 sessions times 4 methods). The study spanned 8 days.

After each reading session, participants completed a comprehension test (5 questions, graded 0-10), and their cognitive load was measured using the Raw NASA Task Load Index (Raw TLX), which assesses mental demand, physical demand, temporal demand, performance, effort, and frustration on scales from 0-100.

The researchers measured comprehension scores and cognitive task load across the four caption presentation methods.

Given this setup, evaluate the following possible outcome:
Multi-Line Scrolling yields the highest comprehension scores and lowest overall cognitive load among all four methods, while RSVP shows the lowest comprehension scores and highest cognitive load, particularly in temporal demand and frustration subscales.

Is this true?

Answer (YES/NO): NO